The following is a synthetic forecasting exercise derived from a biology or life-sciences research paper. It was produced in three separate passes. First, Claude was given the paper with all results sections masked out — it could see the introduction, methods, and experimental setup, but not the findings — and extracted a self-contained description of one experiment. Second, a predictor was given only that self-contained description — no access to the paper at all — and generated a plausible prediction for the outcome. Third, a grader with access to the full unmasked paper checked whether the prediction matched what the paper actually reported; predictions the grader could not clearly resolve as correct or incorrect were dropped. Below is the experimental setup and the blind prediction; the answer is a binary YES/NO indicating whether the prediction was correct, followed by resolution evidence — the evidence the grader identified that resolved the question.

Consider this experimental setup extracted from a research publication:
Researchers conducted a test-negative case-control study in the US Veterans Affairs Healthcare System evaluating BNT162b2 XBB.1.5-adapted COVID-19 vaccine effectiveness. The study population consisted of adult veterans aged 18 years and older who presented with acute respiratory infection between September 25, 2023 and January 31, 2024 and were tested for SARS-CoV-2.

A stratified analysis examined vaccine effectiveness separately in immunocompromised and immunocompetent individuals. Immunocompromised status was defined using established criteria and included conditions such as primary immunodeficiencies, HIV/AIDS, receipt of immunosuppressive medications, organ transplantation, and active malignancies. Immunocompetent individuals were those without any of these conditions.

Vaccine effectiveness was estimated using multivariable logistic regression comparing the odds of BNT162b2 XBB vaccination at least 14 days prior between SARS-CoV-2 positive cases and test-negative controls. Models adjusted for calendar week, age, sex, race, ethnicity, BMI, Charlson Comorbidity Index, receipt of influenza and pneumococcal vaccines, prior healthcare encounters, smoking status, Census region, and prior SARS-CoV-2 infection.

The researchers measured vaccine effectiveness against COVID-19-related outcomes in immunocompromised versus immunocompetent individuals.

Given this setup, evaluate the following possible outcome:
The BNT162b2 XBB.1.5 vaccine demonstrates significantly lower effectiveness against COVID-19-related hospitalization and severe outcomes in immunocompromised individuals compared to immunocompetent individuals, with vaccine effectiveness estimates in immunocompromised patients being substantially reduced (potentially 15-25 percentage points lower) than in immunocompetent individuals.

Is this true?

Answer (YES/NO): NO